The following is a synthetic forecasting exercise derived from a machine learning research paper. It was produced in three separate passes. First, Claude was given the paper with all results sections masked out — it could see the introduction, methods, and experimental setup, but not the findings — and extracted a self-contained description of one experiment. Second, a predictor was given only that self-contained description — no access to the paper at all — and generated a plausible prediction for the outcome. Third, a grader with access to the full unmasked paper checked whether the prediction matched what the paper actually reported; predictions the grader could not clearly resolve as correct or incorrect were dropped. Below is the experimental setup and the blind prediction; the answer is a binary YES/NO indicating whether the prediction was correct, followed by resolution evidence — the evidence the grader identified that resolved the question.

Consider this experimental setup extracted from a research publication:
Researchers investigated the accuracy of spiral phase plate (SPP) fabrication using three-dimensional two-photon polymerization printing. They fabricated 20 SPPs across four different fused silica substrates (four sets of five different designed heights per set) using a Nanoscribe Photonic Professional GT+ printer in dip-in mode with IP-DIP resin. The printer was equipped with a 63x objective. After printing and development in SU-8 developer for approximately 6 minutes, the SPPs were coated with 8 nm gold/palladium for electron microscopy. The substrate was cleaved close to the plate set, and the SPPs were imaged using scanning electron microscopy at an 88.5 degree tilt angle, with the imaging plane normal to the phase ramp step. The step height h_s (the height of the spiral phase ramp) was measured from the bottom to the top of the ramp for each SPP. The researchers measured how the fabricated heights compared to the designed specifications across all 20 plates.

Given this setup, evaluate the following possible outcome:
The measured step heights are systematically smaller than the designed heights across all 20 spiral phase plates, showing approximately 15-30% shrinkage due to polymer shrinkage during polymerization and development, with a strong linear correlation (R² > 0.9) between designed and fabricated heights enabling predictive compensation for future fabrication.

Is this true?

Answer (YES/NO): NO